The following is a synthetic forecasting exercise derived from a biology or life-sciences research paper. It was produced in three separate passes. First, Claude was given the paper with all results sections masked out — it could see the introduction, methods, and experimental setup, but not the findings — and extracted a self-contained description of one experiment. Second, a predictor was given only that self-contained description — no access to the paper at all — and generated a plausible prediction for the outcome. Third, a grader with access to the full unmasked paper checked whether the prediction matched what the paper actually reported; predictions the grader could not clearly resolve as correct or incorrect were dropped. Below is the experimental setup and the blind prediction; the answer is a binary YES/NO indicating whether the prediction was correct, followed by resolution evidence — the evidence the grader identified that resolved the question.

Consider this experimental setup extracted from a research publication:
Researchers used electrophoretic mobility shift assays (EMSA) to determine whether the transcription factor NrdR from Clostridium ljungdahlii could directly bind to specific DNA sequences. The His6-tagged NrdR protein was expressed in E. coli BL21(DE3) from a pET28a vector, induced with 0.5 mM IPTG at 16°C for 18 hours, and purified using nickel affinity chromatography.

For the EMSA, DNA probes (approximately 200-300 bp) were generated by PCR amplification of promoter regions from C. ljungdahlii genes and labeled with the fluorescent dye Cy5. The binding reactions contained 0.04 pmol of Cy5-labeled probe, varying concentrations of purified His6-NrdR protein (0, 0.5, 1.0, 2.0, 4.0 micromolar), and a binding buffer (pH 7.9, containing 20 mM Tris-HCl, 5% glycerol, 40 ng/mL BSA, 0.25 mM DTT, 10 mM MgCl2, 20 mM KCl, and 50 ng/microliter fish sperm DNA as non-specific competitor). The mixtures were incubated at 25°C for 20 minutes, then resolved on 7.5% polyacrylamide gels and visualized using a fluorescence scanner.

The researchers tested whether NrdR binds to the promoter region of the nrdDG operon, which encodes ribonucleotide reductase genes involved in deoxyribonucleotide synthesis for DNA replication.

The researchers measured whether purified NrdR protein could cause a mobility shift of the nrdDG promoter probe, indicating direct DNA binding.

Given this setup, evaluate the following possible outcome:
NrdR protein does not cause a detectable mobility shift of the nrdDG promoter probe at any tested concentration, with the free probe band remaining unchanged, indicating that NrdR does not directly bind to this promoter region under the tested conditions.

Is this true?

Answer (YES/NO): NO